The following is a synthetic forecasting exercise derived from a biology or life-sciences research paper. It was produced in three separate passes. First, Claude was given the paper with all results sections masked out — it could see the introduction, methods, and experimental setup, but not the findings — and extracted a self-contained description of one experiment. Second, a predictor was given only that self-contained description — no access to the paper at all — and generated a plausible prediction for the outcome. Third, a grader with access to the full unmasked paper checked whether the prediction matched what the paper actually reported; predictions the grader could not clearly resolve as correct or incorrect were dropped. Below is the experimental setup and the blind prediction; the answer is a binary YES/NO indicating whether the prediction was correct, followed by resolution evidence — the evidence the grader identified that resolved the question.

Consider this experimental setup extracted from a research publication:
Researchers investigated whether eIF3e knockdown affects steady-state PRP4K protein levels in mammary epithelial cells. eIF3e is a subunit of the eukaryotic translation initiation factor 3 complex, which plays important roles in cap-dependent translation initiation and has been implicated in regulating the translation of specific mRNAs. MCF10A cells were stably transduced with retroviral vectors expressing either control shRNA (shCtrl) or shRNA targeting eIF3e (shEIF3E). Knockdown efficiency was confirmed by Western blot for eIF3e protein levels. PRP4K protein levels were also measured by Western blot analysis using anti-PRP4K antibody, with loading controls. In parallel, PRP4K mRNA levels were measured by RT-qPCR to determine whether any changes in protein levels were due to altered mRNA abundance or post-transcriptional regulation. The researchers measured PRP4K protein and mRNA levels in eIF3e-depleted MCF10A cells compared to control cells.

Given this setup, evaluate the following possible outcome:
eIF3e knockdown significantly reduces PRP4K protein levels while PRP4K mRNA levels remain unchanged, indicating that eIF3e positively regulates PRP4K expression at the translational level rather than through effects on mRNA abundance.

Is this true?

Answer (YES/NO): YES